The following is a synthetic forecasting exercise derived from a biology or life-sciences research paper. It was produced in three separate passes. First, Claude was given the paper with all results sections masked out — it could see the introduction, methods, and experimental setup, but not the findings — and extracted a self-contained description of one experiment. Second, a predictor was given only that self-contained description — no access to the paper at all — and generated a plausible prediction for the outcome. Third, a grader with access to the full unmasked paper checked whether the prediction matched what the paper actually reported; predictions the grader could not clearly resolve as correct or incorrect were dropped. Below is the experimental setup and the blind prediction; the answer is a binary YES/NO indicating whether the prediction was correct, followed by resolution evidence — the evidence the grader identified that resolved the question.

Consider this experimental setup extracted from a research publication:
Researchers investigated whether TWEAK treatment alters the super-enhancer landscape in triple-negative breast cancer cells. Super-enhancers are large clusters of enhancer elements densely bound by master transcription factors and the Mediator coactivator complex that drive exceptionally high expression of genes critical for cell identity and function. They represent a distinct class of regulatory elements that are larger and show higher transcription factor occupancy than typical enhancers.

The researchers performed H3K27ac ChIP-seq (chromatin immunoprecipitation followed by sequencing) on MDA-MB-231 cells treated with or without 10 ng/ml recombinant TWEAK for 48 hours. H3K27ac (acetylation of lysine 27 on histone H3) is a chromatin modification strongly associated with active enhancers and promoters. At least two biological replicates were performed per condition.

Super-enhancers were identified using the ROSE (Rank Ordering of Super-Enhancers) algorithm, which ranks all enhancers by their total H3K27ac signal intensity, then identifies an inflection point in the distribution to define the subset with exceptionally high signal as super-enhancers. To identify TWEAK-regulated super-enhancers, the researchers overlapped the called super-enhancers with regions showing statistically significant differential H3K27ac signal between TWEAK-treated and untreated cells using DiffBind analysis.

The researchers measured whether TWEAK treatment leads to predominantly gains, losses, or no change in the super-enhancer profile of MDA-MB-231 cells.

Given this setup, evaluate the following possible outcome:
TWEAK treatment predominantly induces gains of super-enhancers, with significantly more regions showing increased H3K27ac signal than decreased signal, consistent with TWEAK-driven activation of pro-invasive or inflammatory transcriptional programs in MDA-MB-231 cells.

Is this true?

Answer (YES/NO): YES